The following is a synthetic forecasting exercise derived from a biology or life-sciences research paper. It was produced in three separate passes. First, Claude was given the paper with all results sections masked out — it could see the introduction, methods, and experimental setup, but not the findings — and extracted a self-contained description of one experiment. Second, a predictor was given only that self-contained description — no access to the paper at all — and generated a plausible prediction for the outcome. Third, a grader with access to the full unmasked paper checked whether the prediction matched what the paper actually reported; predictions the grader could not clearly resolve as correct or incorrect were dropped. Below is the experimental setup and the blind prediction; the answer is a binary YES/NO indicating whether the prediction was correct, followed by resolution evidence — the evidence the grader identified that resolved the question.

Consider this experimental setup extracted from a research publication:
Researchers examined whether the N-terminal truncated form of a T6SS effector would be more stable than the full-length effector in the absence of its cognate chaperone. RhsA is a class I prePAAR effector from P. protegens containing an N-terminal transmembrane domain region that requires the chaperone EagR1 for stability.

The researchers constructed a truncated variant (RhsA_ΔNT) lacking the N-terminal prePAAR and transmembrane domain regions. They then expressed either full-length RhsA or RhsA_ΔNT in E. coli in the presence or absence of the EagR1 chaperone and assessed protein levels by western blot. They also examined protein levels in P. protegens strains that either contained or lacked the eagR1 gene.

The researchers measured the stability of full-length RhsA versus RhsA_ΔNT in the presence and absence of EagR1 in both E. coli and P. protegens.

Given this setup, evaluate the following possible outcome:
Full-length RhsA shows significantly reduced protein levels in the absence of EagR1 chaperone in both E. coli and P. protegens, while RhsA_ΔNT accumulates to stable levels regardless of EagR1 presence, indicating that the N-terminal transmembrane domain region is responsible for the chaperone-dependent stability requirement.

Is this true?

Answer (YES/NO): YES